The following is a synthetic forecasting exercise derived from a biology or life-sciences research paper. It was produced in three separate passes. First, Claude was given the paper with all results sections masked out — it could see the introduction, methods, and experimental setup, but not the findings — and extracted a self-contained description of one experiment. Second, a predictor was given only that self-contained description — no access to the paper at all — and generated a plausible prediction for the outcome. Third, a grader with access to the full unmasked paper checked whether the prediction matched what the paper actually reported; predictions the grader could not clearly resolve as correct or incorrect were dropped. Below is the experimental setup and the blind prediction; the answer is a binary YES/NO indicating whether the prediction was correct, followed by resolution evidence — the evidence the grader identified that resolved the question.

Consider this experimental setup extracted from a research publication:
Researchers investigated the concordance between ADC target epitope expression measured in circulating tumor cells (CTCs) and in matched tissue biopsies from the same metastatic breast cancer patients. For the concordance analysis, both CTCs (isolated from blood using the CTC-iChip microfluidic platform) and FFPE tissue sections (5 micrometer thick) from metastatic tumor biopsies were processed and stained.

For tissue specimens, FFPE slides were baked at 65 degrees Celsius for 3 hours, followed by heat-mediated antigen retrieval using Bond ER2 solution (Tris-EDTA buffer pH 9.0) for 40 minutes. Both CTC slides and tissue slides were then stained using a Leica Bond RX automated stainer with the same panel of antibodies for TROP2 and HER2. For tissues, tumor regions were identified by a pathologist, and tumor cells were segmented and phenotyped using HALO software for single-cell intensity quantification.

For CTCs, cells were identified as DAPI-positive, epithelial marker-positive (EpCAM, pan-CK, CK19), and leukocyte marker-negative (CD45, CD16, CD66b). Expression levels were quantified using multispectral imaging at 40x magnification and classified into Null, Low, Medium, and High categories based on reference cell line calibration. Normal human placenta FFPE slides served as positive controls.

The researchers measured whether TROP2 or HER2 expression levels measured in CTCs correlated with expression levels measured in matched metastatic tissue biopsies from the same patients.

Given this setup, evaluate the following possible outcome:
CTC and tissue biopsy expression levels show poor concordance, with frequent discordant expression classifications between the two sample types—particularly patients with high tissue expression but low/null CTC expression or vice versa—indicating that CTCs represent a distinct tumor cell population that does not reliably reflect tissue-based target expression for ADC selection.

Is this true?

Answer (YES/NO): NO